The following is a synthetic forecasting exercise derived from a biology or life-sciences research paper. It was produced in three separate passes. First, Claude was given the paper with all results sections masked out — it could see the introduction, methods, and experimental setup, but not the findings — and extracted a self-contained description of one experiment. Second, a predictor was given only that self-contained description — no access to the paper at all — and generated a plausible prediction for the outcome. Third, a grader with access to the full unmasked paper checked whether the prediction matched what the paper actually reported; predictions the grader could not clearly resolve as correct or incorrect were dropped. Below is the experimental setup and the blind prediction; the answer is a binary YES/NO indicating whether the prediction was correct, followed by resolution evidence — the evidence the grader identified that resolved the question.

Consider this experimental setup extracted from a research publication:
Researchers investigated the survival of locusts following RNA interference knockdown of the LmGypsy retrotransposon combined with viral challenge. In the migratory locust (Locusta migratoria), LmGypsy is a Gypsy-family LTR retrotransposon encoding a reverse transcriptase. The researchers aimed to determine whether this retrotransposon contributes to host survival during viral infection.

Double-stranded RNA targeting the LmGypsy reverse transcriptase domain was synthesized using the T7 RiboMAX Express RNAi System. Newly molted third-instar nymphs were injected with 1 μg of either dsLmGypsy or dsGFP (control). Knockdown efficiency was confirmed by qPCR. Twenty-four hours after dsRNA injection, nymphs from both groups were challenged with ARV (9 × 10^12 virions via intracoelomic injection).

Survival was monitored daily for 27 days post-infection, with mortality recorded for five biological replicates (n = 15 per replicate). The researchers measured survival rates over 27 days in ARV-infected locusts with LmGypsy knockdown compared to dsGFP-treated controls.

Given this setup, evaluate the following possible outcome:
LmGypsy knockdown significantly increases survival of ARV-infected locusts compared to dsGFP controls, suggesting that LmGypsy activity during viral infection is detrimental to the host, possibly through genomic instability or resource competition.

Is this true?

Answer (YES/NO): NO